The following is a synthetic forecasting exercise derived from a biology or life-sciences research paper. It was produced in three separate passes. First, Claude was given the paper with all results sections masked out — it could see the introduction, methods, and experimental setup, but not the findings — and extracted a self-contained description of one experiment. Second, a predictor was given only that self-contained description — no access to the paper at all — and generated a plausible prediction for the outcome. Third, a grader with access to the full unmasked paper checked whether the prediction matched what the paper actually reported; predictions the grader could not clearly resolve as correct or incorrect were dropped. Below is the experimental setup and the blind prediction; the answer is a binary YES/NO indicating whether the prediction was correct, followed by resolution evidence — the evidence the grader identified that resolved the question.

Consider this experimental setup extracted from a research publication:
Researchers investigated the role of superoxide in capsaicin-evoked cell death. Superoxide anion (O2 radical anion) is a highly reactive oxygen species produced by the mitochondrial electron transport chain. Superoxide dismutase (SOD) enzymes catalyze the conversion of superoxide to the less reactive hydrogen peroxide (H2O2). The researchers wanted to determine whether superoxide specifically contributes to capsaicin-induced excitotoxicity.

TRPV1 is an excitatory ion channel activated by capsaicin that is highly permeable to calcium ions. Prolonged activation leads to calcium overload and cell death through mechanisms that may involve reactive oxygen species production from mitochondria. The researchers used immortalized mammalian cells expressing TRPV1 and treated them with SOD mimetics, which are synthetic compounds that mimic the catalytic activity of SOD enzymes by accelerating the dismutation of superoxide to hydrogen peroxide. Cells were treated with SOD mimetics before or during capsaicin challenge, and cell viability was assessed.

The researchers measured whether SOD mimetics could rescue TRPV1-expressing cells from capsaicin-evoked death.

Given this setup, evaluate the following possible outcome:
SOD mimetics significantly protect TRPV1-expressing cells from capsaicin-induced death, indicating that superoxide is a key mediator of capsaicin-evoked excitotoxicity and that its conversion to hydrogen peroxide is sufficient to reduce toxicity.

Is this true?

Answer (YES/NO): YES